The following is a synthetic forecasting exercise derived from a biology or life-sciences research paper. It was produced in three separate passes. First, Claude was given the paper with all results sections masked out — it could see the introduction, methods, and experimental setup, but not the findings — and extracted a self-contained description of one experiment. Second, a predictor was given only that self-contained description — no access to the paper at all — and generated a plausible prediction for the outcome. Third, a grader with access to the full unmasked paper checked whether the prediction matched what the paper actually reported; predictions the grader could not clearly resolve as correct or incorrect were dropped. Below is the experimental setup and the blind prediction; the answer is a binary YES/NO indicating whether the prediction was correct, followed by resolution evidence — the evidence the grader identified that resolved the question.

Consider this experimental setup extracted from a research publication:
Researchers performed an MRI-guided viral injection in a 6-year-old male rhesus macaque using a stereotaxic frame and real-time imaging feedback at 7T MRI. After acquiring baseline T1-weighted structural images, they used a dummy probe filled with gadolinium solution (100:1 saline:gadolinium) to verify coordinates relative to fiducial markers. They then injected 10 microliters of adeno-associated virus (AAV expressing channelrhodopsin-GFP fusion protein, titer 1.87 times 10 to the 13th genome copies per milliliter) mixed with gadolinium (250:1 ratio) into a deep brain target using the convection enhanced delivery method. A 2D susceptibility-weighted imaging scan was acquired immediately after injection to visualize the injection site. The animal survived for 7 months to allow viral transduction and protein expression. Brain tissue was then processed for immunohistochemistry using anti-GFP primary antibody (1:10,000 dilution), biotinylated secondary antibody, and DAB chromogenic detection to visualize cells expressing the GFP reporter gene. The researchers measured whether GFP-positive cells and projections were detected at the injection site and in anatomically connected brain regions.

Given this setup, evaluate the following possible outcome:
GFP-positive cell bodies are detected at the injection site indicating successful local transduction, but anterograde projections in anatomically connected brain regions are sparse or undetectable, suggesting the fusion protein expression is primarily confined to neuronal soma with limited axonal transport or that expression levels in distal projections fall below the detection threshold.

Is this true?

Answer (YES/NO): NO